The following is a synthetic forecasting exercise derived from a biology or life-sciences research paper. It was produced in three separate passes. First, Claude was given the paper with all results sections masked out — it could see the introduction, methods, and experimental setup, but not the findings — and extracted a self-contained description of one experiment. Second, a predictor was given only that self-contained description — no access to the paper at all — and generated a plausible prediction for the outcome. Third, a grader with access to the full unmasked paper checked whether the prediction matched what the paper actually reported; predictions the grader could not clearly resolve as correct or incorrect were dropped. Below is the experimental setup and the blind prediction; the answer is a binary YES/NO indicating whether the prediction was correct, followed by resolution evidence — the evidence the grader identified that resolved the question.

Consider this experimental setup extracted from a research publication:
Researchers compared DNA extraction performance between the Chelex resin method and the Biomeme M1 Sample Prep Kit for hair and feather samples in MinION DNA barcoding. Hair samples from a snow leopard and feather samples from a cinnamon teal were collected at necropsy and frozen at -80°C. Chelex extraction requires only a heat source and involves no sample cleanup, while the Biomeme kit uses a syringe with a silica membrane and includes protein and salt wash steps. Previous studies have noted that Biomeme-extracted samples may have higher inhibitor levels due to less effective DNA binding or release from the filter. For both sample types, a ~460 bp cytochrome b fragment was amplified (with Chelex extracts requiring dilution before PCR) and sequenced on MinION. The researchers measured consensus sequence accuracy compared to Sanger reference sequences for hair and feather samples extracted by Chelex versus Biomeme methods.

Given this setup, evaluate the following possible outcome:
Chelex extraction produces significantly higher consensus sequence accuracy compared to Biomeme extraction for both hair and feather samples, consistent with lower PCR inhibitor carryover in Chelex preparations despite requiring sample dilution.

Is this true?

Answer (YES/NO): NO